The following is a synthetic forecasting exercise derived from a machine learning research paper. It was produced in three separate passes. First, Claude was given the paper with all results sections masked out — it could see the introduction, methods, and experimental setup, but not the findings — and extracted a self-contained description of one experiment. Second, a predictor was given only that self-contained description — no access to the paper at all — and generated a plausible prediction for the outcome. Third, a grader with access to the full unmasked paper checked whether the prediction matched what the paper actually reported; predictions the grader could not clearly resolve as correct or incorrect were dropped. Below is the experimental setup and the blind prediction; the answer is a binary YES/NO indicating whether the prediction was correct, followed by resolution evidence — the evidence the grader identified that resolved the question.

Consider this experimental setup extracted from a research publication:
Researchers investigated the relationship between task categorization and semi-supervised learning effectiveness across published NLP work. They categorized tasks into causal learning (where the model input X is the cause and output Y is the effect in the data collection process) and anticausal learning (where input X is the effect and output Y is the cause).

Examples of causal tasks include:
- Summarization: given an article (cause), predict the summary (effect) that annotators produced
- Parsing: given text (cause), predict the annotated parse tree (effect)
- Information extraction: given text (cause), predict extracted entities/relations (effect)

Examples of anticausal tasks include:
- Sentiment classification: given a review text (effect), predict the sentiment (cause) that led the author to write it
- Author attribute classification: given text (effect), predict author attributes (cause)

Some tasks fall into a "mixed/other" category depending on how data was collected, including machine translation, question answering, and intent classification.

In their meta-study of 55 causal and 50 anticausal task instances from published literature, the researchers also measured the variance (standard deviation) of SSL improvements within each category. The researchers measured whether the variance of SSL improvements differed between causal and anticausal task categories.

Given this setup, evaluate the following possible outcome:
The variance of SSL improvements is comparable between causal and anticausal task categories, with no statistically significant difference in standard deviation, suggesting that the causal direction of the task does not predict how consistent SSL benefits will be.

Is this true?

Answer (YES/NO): NO